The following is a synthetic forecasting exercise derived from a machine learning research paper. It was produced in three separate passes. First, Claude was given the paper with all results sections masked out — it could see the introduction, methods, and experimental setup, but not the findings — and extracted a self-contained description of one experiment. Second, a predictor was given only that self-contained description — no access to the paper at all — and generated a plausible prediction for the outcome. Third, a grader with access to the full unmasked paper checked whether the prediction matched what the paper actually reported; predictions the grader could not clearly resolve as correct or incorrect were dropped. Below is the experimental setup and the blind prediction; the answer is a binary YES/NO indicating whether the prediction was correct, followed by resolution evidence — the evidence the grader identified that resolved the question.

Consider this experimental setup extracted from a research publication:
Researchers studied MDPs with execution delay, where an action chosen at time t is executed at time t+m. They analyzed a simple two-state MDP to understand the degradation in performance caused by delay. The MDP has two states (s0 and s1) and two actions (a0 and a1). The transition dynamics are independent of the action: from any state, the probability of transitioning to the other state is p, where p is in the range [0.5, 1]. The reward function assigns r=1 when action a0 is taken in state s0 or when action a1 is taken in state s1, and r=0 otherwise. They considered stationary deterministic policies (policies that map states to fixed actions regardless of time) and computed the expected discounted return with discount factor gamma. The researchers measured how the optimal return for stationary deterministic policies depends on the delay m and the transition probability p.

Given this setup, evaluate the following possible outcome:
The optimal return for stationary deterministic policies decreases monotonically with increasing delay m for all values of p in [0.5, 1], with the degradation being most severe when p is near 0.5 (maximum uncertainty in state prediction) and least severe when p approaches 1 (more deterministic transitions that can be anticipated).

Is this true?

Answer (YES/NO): YES